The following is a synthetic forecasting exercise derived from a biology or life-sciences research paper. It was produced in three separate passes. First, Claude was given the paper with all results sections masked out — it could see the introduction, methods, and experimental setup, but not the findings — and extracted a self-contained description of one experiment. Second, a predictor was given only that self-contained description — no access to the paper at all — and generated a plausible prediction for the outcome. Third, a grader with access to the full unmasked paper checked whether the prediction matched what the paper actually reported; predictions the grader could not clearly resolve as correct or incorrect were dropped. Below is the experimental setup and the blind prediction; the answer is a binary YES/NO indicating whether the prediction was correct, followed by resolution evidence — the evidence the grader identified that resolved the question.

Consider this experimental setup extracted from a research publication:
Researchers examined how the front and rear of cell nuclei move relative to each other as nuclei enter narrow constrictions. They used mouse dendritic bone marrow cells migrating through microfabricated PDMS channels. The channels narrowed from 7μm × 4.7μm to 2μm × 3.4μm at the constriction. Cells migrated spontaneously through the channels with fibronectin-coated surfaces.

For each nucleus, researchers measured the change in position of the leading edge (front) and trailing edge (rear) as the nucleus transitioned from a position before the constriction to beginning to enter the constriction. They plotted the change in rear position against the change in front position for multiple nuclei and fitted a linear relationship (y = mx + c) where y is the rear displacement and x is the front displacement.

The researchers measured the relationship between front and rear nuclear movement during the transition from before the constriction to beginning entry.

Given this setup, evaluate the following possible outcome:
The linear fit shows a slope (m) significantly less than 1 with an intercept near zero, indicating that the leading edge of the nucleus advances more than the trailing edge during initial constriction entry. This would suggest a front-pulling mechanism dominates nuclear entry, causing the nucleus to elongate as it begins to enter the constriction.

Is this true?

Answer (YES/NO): YES